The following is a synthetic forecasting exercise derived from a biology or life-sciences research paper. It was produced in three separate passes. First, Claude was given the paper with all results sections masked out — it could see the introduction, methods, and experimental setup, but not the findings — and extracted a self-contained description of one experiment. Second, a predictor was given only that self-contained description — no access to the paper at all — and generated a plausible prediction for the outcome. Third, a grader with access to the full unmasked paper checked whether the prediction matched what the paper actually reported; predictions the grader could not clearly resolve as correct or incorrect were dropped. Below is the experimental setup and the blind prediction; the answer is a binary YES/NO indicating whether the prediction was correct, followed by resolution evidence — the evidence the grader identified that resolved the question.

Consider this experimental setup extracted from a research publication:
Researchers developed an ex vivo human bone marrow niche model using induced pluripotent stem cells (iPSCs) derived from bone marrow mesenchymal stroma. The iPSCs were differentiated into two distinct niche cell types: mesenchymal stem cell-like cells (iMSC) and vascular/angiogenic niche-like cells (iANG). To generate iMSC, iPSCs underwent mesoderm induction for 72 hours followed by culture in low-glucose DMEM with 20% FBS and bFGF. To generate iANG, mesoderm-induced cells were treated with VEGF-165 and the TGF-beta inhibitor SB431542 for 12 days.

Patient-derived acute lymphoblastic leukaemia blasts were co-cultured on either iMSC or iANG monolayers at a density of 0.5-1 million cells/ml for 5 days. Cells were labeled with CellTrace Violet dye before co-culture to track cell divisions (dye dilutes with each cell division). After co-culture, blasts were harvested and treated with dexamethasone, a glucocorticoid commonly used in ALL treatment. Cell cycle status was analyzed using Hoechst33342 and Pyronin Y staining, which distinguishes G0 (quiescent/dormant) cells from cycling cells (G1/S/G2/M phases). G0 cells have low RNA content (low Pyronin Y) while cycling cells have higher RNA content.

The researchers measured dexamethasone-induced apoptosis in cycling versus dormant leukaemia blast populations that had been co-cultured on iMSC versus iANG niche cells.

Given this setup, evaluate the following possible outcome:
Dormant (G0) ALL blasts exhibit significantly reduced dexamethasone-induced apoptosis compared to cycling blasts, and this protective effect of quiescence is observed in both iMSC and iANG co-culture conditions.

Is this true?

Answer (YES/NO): NO